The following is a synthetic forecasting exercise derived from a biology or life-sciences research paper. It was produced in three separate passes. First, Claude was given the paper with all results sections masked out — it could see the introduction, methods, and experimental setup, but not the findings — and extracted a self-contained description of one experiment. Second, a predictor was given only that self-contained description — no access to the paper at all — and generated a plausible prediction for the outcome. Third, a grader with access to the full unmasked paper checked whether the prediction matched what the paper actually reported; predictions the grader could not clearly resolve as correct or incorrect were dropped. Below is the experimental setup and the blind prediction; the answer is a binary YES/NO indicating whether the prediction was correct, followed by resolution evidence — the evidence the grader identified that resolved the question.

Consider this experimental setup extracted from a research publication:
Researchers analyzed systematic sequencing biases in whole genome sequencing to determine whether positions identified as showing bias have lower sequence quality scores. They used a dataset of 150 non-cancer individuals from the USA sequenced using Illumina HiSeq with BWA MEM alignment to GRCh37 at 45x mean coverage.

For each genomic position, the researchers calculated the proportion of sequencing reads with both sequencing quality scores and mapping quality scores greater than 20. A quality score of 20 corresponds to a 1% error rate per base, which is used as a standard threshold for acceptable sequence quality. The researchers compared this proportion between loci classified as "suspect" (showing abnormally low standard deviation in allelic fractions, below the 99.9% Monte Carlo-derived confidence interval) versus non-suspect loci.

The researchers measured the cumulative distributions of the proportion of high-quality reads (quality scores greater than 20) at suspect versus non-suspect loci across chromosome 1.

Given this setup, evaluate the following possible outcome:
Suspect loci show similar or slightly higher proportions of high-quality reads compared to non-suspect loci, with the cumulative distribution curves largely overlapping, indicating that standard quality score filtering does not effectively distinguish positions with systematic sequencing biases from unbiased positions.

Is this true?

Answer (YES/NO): NO